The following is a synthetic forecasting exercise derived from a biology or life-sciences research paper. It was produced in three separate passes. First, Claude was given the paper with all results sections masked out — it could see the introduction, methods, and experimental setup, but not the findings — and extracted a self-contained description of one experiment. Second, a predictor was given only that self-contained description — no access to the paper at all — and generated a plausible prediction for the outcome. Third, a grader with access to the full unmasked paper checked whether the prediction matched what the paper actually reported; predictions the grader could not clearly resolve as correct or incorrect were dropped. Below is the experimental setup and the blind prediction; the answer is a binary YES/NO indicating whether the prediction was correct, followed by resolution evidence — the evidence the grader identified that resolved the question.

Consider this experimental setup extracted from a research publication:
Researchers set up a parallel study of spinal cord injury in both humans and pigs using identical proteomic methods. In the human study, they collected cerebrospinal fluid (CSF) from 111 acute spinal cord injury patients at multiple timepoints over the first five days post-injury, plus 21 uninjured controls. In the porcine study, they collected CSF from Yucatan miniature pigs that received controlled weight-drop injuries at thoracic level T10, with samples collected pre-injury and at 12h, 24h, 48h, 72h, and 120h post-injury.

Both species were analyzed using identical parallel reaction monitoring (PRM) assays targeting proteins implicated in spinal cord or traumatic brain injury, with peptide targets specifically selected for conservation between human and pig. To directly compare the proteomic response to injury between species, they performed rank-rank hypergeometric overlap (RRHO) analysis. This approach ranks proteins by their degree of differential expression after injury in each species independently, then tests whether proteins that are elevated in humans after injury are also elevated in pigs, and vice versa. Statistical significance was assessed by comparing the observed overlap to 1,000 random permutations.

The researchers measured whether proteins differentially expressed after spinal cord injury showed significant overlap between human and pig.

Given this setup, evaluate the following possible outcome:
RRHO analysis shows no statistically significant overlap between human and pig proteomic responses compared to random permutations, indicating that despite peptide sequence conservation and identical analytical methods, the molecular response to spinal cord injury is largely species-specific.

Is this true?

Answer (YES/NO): NO